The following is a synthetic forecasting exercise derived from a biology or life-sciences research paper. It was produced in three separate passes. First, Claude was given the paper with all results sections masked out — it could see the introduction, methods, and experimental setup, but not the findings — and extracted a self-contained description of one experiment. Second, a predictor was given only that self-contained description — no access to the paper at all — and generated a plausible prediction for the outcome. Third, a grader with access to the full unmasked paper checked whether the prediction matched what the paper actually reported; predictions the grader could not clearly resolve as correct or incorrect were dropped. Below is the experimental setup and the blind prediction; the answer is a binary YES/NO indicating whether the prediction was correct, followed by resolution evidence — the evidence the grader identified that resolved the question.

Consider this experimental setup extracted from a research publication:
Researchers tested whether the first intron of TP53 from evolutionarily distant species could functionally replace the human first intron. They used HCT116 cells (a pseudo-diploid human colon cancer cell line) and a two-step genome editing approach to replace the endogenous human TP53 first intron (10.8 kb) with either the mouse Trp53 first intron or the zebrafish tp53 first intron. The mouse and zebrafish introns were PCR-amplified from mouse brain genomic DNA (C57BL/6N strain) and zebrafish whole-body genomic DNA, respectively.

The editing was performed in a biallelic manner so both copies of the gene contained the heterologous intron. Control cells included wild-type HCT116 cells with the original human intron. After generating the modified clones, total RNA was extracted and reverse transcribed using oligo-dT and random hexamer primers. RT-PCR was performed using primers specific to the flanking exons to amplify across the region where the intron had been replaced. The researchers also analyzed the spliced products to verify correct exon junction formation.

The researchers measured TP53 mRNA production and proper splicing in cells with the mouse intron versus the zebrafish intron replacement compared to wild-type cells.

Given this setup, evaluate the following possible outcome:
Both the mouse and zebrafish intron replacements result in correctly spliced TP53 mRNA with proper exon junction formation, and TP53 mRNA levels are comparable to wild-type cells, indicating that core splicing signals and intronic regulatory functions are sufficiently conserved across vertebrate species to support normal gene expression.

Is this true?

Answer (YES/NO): NO